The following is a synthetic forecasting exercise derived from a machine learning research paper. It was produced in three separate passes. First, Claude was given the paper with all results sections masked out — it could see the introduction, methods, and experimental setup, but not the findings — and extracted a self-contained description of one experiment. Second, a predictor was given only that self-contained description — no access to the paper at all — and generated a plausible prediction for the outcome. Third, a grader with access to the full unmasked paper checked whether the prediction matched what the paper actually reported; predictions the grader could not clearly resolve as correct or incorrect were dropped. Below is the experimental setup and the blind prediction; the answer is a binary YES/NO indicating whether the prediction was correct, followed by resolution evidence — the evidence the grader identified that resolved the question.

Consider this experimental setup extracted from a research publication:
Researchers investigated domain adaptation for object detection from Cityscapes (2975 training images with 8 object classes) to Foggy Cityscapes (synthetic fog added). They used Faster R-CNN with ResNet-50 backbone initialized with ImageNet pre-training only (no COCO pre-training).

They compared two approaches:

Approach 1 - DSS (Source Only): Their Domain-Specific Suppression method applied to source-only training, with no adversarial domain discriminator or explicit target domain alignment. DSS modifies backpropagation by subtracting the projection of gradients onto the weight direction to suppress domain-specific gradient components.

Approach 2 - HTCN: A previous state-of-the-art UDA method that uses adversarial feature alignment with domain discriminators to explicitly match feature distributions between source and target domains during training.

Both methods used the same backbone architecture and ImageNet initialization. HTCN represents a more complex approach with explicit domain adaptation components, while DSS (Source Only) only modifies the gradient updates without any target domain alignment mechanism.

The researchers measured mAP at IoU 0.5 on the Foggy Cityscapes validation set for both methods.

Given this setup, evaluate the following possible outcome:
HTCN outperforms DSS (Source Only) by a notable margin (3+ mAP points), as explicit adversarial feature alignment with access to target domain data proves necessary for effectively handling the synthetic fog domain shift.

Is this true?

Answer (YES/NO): NO